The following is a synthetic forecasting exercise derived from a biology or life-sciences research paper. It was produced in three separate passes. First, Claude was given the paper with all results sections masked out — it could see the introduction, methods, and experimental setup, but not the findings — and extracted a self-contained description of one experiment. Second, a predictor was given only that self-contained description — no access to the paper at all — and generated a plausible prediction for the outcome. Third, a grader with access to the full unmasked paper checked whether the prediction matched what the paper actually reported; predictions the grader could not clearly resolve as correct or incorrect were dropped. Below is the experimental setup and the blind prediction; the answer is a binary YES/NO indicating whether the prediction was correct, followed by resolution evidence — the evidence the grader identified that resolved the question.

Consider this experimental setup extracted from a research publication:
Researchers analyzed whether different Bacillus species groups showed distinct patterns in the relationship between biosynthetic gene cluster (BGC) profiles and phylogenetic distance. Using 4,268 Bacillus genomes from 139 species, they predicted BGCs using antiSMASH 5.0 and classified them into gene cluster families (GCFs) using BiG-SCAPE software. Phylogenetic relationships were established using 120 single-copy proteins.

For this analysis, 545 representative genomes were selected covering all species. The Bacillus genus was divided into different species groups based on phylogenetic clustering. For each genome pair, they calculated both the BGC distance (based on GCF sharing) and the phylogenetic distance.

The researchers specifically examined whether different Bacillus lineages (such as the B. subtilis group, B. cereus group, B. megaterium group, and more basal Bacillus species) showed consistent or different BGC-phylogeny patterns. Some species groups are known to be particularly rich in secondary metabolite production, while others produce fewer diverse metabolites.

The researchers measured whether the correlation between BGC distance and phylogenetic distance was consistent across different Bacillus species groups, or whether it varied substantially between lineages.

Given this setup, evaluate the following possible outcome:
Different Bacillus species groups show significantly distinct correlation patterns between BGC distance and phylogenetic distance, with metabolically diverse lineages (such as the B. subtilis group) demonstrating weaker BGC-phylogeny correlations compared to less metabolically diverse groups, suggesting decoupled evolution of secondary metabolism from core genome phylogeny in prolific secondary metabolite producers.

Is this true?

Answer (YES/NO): NO